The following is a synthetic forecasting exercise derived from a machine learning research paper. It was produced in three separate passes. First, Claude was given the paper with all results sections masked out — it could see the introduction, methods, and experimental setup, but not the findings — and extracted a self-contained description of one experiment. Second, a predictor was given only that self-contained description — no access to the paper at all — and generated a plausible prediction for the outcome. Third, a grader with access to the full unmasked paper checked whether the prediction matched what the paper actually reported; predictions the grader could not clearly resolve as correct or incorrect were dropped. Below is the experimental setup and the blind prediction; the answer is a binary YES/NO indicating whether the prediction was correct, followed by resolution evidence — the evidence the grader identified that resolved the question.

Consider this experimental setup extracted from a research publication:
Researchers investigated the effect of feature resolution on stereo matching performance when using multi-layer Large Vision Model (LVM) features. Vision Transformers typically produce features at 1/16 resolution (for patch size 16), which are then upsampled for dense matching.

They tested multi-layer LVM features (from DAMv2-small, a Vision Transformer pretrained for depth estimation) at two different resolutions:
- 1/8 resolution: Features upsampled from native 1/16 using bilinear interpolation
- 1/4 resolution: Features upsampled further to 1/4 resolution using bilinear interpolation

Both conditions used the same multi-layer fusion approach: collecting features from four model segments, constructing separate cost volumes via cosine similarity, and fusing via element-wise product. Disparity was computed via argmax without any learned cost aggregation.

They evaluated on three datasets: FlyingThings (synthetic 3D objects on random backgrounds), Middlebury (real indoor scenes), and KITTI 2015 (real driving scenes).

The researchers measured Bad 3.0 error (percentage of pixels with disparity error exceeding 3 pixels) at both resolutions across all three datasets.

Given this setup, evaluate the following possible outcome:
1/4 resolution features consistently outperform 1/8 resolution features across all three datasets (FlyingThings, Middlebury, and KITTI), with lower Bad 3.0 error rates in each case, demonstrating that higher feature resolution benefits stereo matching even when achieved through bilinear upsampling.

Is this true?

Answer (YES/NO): YES